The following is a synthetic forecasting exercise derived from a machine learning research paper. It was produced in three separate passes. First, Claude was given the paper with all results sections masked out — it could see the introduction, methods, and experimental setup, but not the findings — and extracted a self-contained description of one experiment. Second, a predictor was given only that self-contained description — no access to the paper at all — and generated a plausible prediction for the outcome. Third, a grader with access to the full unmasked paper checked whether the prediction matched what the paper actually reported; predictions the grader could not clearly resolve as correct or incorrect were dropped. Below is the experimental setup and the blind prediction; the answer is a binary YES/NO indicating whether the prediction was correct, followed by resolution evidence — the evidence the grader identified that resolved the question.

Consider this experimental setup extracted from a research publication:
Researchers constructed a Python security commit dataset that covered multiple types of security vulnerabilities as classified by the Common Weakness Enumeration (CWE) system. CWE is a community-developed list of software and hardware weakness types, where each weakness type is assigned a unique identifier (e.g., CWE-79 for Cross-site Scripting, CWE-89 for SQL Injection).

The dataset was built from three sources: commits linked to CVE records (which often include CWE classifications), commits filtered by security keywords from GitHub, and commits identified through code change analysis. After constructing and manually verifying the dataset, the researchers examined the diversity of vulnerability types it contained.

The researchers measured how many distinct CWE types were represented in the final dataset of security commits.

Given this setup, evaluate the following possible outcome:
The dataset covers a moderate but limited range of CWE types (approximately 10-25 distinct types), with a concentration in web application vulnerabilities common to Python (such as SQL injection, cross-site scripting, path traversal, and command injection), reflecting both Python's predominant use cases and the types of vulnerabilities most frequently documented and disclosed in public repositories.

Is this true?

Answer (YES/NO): NO